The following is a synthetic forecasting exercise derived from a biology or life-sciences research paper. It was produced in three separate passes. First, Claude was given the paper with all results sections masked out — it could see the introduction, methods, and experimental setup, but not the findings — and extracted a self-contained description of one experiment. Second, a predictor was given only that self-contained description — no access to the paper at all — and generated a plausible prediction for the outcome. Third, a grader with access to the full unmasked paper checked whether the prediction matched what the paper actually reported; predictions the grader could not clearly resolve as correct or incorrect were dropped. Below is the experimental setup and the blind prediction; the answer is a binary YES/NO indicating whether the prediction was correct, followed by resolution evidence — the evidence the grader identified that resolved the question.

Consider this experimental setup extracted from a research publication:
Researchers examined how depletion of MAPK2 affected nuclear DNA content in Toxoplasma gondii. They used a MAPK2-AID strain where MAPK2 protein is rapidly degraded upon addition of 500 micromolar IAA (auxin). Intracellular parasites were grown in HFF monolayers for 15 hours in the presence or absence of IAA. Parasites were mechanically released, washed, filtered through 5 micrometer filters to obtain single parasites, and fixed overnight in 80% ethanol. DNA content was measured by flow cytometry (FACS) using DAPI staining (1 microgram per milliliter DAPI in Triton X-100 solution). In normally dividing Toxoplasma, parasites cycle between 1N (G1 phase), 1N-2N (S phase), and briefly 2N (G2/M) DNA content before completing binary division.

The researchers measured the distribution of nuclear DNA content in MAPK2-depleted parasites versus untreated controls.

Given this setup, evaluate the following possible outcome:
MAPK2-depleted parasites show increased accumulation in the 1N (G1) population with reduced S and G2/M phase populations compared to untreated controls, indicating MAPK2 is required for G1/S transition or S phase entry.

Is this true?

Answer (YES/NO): NO